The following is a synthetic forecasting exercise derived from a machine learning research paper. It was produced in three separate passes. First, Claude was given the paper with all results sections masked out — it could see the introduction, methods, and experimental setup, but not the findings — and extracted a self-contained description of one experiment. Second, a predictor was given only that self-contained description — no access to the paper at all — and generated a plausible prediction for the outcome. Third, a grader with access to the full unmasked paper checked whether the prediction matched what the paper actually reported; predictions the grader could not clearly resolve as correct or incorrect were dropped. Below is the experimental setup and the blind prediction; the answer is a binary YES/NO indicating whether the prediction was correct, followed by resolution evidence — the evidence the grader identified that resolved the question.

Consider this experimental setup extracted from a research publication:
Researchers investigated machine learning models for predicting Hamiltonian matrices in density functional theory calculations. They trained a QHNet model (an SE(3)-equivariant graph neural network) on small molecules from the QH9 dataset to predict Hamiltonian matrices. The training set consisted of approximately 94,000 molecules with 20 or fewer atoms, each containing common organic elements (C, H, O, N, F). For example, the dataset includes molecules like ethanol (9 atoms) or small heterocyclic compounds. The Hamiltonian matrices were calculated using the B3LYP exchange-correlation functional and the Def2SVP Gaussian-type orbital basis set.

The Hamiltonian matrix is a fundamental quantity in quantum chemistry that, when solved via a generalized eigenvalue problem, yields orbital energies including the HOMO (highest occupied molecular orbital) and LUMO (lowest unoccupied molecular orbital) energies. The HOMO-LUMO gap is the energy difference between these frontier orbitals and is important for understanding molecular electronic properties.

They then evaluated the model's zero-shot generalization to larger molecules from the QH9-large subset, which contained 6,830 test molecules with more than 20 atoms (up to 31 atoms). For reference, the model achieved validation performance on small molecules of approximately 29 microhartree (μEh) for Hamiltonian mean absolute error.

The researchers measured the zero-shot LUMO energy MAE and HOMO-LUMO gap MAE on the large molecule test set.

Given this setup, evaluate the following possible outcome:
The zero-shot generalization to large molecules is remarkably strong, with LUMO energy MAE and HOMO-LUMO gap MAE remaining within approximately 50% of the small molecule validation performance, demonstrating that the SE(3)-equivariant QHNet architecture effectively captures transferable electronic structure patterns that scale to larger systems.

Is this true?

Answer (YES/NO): NO